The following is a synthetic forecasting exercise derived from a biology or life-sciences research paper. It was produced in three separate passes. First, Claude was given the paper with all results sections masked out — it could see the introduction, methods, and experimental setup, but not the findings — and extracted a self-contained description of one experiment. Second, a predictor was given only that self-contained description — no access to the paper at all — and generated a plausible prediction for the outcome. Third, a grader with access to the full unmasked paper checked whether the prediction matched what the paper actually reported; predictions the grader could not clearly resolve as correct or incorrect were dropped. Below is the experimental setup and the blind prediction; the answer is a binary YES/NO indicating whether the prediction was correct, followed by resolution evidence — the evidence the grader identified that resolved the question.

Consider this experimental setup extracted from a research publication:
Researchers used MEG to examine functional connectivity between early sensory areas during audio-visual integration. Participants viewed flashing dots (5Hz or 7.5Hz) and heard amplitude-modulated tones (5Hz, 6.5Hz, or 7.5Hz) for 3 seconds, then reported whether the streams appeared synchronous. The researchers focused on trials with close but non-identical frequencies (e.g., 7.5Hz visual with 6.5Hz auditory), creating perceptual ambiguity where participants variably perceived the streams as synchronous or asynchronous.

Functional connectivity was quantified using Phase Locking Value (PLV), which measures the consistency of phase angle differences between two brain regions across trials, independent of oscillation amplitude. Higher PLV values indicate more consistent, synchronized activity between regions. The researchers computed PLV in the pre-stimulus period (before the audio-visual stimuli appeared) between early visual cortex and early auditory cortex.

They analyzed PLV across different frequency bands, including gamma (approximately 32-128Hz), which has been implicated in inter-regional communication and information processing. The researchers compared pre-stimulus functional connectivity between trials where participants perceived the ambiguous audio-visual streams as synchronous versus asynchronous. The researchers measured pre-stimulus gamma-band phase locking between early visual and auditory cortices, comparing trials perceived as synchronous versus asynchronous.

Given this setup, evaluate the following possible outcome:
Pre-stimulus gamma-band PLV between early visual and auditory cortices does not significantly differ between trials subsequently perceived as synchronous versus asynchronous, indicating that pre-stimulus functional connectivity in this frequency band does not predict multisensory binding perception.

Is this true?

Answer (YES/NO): NO